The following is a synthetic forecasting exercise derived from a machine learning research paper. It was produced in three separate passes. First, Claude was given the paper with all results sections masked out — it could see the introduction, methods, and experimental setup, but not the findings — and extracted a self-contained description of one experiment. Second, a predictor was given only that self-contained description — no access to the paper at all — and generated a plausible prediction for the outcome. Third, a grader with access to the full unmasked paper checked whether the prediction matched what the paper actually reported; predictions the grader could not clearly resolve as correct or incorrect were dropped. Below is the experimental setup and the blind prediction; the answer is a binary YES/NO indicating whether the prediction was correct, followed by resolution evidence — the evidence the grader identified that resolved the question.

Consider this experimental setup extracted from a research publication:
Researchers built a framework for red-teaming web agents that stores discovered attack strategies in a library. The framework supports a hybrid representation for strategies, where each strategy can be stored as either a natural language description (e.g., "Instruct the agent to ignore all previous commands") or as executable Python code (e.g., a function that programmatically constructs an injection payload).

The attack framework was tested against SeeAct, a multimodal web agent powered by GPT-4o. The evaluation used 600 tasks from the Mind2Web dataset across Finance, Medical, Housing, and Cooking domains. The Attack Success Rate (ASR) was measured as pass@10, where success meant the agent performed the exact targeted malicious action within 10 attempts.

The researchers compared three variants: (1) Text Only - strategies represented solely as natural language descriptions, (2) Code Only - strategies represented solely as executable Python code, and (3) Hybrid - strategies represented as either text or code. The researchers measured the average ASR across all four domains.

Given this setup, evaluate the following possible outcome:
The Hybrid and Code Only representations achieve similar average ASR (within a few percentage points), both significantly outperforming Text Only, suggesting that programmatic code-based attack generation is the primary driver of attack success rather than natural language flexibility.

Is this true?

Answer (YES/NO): NO